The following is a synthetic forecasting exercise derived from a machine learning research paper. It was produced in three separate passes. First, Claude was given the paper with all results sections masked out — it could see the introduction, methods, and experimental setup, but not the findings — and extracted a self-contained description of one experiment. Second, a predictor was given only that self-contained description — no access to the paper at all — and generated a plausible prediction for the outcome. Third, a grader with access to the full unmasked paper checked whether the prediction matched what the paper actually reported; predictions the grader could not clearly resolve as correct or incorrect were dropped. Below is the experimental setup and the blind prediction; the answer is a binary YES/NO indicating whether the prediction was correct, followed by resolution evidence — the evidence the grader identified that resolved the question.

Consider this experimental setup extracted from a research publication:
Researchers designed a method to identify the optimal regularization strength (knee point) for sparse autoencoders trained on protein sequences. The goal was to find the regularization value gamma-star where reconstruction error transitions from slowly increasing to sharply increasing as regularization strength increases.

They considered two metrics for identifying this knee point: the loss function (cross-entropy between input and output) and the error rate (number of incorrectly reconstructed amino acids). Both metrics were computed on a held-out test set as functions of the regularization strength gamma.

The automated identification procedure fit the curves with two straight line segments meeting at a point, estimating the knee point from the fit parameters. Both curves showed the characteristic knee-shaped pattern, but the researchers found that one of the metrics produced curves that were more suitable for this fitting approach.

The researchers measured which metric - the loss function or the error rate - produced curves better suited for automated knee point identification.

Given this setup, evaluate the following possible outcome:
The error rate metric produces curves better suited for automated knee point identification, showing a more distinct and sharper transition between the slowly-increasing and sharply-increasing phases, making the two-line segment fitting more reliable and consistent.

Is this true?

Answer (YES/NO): YES